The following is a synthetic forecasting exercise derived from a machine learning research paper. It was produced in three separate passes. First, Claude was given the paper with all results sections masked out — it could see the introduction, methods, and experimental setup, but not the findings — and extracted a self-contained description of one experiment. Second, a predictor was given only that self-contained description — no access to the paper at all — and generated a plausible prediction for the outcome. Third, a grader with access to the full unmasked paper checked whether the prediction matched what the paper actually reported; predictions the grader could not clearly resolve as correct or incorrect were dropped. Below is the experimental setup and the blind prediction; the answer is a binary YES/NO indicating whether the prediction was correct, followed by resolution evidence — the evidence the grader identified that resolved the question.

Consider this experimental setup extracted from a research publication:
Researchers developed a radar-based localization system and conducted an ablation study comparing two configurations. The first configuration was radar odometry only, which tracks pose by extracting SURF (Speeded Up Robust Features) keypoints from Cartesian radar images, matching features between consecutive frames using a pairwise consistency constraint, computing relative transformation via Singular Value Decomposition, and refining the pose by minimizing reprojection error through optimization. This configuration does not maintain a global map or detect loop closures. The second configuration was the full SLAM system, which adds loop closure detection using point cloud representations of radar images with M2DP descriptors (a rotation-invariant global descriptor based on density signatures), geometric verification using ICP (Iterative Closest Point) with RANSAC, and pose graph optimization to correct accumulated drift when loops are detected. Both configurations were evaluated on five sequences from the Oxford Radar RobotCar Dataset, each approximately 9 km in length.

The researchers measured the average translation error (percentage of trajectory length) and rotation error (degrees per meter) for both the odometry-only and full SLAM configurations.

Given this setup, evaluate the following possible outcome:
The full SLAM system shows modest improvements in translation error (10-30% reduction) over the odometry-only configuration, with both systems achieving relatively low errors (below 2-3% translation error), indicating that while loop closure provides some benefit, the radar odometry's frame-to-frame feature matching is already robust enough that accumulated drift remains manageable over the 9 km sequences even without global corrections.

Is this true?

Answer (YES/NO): NO